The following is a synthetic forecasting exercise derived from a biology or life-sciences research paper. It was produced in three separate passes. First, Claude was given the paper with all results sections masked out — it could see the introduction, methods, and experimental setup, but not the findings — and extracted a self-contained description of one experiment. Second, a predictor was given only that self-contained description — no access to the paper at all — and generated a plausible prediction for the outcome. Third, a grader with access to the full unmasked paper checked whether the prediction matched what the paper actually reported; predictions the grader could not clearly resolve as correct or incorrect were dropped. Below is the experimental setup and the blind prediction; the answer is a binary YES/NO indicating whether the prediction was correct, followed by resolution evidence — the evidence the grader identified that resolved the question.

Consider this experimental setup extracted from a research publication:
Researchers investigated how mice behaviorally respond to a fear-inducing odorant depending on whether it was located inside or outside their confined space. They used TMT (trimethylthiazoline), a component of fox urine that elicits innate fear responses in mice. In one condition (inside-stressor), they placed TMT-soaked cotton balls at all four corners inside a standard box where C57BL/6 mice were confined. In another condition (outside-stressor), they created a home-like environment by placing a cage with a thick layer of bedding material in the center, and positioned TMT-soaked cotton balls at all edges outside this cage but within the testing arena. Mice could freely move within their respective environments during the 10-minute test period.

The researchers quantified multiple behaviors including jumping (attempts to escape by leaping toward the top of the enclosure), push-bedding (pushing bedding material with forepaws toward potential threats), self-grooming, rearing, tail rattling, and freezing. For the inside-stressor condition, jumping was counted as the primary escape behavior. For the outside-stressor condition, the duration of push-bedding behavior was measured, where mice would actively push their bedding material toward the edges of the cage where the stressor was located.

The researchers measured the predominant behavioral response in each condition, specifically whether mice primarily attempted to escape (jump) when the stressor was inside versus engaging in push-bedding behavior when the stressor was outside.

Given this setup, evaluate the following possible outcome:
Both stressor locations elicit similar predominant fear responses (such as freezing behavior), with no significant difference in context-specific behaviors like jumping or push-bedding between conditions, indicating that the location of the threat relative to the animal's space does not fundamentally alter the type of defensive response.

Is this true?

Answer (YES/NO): NO